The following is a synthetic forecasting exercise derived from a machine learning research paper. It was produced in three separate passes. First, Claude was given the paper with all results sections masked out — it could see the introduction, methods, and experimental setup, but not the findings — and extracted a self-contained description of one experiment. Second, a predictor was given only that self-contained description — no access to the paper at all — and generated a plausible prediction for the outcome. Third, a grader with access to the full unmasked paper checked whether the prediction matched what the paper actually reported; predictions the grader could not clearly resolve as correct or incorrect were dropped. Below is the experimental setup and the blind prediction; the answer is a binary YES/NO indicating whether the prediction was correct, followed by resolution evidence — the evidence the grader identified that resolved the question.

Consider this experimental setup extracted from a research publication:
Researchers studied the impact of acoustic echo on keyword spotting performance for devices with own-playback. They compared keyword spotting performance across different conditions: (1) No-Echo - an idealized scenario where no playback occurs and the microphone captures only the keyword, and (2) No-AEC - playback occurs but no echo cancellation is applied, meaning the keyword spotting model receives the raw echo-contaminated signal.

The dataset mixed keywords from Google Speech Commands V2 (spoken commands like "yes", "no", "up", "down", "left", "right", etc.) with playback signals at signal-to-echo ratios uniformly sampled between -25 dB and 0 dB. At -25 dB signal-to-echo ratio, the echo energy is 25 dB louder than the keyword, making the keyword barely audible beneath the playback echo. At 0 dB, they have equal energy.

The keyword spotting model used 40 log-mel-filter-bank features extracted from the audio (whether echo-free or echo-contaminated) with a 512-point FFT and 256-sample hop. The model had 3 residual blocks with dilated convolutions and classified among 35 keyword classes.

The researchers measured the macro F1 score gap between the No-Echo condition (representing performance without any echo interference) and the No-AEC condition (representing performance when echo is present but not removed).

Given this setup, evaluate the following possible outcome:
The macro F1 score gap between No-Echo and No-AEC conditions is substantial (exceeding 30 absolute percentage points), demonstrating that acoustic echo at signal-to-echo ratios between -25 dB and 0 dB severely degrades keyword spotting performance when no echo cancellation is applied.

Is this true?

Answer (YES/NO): YES